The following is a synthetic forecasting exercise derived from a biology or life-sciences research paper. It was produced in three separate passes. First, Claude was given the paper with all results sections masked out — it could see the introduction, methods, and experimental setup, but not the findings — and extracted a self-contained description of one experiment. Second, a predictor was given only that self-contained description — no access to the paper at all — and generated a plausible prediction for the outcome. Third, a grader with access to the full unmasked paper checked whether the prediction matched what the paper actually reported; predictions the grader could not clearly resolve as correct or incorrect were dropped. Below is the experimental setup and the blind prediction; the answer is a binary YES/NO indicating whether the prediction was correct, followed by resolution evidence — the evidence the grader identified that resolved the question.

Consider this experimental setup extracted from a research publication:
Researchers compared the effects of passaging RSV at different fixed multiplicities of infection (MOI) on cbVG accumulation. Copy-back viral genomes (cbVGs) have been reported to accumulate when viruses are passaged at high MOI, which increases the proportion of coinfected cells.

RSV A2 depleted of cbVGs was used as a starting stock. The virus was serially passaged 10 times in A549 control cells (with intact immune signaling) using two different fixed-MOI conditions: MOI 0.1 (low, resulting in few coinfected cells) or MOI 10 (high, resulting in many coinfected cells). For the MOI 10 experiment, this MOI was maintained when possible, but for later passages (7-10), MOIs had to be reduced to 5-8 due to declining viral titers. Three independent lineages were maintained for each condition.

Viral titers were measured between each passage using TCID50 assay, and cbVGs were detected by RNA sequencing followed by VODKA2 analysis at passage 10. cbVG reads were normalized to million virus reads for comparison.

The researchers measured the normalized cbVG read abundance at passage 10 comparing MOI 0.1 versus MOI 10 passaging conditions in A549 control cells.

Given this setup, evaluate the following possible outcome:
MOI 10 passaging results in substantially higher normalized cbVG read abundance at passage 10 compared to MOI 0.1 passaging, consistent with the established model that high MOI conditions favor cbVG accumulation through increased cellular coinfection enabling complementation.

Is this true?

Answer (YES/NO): YES